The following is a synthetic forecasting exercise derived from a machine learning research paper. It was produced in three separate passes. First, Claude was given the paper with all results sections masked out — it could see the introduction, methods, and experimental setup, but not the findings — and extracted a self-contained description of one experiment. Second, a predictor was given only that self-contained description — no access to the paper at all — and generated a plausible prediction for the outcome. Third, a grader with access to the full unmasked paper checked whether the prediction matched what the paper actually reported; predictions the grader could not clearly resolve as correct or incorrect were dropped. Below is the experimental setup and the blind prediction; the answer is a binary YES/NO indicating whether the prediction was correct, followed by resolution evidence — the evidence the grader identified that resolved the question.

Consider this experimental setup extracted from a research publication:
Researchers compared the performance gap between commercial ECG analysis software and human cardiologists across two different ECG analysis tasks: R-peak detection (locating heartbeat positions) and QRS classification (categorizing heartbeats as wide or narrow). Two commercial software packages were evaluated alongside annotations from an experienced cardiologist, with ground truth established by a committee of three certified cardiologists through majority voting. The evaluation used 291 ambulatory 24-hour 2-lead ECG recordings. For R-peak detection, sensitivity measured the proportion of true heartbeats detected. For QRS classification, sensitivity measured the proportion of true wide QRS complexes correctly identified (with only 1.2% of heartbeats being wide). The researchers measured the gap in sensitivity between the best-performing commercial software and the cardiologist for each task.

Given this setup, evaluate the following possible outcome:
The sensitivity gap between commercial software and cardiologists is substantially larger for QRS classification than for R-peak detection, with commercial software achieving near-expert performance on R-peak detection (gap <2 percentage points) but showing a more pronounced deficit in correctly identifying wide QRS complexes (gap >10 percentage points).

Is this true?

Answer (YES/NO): YES